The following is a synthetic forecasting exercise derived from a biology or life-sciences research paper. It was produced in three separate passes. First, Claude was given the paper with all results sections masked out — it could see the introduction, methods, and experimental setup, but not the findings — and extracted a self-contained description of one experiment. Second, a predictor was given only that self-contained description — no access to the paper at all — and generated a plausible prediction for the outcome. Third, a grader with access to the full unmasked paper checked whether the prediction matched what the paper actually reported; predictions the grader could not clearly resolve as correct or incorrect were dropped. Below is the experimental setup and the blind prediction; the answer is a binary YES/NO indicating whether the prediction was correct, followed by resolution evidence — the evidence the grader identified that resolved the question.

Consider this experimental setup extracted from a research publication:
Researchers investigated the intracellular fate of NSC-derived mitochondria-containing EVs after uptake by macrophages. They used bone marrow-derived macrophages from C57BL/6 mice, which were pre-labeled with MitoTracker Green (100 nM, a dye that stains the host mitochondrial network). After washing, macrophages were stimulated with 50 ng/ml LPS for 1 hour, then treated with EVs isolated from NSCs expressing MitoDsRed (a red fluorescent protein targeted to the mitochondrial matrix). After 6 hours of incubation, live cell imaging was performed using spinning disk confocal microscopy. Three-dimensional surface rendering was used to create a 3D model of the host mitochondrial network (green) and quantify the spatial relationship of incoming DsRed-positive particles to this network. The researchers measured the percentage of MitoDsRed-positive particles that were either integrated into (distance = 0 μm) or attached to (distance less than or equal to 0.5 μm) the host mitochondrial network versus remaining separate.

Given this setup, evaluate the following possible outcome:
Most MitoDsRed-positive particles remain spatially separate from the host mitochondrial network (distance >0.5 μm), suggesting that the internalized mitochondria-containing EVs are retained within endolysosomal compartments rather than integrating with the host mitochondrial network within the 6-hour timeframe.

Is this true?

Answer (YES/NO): NO